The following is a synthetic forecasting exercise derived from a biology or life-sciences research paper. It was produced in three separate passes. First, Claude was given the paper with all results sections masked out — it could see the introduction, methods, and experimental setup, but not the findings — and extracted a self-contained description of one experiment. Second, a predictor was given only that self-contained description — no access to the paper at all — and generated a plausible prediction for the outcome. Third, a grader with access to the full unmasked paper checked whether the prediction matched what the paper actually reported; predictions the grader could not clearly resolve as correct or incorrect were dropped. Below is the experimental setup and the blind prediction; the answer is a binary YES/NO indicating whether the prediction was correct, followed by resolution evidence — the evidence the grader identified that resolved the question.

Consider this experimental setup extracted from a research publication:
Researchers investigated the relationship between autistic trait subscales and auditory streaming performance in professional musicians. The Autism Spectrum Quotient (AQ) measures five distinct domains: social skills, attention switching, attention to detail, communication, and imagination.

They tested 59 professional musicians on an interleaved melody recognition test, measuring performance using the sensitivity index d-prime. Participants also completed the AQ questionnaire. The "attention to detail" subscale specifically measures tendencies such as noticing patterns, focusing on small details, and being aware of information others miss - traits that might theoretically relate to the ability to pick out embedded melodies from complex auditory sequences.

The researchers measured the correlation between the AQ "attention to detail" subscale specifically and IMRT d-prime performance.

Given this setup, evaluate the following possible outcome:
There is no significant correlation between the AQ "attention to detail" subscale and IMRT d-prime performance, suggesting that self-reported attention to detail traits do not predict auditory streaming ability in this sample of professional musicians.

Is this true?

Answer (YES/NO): YES